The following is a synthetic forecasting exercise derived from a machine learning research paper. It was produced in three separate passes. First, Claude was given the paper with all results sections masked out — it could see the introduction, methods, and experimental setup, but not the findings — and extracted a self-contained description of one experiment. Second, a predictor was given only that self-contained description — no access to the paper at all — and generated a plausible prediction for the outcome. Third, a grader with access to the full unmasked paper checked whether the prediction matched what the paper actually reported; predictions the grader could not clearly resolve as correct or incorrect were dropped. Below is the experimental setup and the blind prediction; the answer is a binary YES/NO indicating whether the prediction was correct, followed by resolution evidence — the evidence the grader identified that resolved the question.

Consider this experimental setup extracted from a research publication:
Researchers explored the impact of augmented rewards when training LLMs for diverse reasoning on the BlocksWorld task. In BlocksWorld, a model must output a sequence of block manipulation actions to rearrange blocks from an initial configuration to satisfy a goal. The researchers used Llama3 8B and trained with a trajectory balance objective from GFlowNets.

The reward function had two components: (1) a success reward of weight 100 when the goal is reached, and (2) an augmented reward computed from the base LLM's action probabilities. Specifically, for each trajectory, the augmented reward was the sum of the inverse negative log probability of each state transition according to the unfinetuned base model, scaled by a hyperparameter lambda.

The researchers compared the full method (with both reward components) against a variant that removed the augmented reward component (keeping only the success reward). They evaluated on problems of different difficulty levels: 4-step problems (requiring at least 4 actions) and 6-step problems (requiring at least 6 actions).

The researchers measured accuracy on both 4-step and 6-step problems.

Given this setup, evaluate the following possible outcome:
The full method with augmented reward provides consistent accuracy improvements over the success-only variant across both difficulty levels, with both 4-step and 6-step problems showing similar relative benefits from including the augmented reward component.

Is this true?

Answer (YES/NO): NO